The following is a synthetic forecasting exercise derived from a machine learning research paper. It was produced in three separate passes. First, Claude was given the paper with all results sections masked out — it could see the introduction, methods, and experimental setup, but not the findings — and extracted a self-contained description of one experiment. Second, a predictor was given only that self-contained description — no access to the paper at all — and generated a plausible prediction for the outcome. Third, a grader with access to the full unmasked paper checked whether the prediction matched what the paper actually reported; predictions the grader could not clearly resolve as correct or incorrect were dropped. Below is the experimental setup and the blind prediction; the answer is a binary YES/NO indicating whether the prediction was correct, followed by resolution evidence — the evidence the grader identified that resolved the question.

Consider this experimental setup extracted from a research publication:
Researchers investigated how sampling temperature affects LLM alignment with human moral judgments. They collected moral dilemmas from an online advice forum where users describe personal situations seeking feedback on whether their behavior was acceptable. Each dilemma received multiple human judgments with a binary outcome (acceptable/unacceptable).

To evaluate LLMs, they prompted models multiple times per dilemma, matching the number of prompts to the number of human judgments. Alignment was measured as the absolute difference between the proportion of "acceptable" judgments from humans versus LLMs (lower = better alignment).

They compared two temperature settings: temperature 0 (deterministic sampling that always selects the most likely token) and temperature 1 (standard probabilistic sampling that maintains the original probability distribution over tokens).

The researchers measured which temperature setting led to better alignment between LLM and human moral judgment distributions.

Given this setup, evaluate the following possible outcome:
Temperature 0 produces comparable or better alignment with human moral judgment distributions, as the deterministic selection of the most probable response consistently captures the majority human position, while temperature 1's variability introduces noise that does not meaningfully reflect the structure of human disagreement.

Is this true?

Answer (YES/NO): NO